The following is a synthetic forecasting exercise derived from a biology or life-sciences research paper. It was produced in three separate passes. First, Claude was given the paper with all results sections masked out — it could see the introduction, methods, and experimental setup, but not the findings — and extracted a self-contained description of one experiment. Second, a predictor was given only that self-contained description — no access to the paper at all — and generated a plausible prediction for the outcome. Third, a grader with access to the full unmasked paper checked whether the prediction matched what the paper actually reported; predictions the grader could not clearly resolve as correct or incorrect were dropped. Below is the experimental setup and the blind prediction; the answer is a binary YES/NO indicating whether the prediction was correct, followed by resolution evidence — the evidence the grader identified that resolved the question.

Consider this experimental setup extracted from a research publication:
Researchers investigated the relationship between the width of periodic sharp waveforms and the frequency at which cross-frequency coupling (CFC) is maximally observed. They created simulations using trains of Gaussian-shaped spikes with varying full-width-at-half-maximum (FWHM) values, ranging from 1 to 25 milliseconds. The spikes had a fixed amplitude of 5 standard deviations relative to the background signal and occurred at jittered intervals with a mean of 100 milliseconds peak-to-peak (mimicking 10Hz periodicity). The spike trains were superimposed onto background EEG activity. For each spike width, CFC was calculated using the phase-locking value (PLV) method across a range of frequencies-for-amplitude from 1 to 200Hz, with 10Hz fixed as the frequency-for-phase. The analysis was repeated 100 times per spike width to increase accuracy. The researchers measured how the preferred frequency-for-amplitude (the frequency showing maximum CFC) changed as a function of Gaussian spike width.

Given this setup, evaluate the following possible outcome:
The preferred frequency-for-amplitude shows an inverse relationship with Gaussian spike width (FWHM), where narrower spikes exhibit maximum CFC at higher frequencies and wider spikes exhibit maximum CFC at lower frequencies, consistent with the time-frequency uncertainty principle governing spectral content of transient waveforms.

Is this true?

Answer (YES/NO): YES